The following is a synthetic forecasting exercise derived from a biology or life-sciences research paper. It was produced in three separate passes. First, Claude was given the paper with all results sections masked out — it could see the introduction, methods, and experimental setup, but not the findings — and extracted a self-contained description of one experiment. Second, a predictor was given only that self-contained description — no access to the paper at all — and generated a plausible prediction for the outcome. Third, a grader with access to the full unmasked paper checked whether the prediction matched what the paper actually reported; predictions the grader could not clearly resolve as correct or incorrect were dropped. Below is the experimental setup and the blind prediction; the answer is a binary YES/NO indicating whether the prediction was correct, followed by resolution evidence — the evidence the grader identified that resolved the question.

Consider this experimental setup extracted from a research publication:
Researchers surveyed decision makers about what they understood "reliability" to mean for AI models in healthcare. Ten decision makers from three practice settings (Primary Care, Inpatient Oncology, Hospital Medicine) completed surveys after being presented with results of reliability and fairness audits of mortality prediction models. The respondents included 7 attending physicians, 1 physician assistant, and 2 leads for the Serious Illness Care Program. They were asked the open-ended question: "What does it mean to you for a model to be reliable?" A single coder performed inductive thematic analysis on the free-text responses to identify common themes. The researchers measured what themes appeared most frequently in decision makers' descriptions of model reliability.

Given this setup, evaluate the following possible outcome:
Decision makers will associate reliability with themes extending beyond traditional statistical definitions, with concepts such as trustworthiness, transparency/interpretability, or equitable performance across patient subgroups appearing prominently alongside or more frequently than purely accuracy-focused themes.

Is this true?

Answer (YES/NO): NO